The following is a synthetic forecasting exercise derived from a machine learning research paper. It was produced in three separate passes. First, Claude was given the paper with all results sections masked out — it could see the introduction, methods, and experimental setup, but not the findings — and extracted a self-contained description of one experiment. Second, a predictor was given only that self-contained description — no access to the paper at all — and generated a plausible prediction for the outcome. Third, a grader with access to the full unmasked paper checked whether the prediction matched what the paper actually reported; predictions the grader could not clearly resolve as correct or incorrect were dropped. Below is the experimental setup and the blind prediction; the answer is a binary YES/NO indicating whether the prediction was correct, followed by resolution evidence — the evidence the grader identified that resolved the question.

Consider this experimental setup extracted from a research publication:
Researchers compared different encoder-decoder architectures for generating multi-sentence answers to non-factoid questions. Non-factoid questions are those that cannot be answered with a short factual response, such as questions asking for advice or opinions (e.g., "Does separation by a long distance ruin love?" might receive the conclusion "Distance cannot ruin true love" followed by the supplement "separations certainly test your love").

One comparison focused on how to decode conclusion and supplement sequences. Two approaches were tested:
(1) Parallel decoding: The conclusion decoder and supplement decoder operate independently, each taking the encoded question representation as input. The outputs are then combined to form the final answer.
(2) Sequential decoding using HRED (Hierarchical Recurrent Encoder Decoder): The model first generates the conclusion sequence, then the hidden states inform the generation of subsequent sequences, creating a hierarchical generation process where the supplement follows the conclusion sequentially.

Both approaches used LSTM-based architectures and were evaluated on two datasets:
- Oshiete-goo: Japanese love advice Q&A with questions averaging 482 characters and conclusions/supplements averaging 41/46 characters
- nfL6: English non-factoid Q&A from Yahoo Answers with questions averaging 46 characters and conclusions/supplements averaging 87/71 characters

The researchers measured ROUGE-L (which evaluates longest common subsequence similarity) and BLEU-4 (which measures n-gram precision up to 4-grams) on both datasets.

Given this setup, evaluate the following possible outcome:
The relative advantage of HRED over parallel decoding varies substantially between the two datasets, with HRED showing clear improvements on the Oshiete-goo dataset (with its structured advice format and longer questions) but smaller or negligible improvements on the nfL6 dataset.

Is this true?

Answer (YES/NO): NO